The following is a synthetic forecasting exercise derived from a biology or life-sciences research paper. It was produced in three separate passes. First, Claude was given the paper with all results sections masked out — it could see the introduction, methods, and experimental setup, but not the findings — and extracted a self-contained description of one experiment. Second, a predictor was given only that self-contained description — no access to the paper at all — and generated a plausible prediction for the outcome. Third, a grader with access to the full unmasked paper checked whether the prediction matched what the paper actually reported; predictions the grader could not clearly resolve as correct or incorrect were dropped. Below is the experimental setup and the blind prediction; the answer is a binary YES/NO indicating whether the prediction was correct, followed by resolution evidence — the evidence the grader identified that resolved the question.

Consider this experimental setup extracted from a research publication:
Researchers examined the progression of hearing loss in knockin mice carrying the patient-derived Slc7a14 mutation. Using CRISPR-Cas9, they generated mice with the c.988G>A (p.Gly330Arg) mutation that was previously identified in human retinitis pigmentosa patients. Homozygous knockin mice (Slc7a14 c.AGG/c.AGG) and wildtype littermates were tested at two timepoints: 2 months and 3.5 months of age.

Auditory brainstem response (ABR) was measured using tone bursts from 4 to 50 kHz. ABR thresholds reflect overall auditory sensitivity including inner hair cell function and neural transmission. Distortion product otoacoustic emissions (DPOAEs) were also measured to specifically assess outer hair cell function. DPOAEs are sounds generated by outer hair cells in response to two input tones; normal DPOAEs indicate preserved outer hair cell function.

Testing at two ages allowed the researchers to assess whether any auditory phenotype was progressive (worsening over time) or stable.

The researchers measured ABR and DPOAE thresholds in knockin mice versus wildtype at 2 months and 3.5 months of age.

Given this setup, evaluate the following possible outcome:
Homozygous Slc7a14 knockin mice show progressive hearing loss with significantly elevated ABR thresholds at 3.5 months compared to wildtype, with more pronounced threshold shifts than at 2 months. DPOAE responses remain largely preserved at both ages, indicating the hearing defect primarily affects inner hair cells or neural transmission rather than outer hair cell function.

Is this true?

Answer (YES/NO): YES